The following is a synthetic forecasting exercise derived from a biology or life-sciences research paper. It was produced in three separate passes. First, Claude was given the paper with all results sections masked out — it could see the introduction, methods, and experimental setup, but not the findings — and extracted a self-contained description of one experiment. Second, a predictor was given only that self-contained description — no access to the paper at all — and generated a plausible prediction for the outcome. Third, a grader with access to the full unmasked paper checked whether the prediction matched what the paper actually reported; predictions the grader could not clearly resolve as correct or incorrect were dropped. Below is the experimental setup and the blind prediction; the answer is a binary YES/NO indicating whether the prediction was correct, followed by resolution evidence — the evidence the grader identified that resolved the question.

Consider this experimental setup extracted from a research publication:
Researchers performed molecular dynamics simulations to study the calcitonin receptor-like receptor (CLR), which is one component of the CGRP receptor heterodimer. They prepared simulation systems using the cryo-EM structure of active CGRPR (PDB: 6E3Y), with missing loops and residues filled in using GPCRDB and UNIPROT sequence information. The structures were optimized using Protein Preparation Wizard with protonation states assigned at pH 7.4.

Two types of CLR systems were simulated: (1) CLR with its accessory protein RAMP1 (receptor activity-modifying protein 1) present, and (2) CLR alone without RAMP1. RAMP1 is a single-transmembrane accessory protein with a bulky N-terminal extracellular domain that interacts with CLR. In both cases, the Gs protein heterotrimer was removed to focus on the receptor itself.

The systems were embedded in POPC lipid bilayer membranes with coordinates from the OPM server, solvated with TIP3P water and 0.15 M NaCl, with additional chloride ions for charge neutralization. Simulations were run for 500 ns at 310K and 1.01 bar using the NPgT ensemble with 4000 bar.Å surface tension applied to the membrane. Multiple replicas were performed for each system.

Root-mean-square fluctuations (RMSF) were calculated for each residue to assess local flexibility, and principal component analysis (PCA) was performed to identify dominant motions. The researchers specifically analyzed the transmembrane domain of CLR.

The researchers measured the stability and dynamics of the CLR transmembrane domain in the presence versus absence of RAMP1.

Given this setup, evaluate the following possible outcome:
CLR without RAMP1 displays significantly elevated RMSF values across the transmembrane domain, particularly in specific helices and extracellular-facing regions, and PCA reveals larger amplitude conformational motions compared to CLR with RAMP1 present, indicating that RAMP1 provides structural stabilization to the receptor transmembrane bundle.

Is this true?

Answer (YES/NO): YES